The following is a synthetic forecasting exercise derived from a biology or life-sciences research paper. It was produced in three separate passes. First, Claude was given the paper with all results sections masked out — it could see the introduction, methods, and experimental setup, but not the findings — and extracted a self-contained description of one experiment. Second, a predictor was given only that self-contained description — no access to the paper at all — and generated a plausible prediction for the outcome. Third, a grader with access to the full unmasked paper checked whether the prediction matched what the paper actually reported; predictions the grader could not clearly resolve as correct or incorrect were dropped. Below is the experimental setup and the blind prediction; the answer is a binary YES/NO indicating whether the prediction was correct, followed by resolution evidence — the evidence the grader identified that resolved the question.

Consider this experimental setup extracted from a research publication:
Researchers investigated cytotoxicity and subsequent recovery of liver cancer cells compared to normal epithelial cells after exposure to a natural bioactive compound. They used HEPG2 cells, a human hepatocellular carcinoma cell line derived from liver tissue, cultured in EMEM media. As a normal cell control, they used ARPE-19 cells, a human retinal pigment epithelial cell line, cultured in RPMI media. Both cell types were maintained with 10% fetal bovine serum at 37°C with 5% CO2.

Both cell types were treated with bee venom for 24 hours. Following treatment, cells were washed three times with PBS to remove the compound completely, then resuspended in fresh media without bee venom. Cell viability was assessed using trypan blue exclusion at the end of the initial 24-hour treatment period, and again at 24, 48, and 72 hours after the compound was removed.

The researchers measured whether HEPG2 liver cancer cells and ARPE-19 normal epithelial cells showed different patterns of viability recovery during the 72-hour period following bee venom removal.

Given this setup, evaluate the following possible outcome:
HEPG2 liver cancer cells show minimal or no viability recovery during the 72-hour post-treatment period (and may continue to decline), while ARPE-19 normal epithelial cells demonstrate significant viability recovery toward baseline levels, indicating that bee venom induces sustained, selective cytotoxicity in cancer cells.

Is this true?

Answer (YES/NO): NO